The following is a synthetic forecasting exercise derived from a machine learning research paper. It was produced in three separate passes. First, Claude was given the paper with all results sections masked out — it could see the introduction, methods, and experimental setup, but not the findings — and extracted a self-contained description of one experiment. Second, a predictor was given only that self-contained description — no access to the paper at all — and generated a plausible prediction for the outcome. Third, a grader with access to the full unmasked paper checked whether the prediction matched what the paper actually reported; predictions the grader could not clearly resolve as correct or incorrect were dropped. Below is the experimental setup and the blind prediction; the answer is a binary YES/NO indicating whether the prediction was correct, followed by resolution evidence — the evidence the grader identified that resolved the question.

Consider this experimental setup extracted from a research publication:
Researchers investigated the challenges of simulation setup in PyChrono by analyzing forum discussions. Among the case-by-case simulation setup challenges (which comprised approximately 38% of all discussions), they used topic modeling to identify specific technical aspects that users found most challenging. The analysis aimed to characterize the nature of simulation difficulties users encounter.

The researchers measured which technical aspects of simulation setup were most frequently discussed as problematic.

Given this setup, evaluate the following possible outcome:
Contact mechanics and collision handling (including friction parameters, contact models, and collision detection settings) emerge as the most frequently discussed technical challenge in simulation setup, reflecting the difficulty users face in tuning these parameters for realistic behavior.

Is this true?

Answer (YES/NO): NO